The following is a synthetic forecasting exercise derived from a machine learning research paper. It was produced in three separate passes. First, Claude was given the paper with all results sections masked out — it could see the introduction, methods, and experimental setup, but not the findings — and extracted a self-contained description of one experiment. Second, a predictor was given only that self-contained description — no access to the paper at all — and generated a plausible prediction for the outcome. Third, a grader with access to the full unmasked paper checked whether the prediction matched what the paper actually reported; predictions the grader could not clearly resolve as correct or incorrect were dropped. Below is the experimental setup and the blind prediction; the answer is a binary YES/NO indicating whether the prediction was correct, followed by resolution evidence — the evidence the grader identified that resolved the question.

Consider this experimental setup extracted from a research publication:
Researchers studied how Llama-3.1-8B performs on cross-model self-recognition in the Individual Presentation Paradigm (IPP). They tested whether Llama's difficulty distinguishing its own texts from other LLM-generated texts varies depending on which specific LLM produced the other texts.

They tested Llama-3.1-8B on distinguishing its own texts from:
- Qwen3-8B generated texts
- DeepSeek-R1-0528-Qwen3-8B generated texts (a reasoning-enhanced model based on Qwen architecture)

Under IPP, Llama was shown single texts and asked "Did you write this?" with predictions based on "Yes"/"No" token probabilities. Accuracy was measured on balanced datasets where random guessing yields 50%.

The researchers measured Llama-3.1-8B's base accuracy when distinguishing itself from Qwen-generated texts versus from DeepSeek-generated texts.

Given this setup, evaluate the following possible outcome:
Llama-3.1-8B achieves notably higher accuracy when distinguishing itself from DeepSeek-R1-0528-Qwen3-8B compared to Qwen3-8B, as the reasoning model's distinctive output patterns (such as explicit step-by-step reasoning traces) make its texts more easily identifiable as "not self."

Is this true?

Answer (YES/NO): NO